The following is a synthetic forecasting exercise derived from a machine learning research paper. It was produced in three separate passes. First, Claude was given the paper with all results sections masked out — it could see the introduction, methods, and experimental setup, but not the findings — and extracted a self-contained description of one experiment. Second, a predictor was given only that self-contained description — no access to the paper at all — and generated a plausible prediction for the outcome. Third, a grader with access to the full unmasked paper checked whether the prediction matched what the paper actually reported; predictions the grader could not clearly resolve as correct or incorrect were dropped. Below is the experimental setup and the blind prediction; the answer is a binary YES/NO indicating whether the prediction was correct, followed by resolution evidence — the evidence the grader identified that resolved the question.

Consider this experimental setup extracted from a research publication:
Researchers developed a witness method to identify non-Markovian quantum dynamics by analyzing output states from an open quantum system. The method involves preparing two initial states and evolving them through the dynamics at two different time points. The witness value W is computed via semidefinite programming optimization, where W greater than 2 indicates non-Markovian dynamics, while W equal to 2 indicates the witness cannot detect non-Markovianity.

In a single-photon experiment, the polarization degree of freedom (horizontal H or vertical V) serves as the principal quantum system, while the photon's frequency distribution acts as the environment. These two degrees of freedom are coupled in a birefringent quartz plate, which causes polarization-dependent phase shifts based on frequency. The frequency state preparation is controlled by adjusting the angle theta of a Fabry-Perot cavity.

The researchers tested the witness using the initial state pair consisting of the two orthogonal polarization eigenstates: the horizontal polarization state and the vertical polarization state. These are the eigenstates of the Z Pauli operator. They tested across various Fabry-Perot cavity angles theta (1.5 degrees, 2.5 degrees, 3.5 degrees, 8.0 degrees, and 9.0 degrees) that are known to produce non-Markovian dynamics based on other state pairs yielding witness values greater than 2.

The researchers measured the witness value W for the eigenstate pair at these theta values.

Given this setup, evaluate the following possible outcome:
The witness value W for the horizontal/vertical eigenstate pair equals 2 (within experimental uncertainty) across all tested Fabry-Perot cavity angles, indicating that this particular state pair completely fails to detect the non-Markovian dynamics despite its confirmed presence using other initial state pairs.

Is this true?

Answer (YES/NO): YES